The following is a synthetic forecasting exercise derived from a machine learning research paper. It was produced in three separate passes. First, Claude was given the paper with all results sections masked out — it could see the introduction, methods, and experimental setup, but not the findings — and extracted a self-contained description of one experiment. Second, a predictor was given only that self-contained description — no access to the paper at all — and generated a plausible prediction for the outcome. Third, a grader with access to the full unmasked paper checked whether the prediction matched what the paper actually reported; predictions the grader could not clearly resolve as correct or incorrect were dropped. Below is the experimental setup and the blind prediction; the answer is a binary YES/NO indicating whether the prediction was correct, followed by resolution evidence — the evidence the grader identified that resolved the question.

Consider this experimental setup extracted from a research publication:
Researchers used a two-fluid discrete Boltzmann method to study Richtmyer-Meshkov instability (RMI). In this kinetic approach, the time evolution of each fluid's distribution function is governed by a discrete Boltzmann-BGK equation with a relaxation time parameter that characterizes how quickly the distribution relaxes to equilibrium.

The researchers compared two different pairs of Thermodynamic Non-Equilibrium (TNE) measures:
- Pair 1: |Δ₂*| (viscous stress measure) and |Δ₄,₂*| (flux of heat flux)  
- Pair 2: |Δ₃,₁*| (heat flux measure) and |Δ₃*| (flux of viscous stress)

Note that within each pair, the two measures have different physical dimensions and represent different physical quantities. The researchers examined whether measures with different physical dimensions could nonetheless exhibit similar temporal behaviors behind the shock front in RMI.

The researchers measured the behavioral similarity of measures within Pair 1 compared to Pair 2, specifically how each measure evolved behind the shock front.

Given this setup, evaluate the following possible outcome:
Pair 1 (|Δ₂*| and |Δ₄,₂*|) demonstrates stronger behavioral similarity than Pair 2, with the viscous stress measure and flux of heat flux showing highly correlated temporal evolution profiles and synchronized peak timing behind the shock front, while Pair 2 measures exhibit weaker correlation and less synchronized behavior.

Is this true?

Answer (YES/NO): NO